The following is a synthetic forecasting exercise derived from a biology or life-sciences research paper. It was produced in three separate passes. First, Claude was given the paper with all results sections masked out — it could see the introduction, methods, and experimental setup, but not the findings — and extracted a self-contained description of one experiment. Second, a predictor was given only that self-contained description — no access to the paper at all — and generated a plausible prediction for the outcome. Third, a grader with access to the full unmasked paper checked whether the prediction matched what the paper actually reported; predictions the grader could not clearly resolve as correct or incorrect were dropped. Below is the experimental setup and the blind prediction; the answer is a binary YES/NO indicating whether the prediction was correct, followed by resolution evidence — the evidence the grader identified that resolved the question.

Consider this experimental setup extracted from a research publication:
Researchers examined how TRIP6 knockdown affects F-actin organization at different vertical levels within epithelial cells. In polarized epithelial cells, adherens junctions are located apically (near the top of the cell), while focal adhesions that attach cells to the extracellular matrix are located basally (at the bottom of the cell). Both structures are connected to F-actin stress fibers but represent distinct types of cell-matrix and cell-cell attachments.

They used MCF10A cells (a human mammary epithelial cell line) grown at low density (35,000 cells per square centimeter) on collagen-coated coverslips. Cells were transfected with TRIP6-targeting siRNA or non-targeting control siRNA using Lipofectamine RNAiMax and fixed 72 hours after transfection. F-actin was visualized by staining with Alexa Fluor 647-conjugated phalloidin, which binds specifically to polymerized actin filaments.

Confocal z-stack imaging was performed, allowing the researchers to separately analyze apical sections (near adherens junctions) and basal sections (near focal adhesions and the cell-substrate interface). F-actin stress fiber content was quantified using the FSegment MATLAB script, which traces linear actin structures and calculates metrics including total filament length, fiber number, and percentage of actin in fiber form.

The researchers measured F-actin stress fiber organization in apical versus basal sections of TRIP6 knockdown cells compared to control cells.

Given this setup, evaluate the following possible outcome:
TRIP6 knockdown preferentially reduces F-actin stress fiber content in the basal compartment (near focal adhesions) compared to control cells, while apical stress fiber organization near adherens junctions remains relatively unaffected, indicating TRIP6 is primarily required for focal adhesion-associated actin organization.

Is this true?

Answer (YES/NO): NO